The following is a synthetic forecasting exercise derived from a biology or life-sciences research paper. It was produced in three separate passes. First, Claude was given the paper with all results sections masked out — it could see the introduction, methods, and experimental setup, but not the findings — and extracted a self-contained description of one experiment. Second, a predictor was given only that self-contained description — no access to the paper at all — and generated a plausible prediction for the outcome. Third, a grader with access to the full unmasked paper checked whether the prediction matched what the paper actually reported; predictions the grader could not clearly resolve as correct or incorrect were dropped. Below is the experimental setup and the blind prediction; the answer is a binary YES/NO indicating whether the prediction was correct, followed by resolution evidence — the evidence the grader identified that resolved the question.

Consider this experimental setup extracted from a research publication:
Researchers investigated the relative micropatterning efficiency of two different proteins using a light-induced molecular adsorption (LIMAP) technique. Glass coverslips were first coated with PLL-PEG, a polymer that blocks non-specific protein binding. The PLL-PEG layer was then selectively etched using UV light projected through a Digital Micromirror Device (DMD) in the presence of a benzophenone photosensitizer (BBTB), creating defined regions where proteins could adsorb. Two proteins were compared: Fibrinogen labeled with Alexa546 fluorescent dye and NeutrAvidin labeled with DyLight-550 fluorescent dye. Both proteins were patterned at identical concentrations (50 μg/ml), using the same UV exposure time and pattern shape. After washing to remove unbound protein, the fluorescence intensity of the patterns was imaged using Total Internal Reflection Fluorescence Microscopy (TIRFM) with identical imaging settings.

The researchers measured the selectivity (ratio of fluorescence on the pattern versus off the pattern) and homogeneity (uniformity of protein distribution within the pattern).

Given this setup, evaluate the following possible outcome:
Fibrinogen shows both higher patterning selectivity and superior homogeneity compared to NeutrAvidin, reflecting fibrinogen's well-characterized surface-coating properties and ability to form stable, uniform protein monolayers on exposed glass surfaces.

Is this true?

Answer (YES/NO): YES